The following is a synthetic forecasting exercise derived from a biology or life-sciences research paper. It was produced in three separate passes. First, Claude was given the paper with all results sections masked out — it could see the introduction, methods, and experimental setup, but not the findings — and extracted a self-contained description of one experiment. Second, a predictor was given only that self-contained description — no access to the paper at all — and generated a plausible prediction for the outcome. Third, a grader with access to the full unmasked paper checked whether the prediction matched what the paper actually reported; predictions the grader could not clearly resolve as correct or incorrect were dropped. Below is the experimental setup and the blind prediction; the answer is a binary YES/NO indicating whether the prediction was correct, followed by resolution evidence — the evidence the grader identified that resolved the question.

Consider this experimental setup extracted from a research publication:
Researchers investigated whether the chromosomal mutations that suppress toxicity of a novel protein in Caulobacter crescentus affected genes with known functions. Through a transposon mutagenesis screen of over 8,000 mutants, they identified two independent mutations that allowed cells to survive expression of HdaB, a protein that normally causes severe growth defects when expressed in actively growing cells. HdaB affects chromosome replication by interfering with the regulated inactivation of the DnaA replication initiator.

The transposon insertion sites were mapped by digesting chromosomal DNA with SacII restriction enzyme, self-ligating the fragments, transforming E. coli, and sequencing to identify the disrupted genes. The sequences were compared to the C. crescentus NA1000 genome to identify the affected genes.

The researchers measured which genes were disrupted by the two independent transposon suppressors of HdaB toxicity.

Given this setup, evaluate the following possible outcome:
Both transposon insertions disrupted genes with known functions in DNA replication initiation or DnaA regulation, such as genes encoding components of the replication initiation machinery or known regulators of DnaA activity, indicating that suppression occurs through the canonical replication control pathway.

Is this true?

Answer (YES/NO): NO